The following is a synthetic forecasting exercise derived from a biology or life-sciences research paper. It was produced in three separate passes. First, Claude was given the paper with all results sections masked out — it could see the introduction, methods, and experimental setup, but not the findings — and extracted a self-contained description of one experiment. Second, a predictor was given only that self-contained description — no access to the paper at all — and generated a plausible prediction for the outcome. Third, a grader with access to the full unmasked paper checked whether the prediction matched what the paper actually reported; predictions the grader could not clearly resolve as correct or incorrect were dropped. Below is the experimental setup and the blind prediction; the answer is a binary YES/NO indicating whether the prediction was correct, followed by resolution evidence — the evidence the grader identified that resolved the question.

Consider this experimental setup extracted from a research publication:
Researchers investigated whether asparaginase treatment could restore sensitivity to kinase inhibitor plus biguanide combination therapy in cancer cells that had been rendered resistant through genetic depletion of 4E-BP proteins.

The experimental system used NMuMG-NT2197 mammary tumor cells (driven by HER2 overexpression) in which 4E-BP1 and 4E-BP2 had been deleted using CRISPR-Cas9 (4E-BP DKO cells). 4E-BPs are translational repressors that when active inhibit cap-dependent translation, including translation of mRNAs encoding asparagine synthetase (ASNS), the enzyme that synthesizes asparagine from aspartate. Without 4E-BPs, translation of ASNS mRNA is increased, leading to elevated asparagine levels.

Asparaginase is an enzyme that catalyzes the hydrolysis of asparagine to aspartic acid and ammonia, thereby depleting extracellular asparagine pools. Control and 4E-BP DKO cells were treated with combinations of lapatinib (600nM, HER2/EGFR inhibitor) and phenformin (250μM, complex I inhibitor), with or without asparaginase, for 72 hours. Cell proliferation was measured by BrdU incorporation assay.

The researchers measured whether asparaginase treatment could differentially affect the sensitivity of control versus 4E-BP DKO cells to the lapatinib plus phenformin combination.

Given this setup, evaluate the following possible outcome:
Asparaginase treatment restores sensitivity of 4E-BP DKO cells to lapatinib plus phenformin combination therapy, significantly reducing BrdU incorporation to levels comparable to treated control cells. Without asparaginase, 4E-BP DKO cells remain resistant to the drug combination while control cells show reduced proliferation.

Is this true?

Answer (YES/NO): NO